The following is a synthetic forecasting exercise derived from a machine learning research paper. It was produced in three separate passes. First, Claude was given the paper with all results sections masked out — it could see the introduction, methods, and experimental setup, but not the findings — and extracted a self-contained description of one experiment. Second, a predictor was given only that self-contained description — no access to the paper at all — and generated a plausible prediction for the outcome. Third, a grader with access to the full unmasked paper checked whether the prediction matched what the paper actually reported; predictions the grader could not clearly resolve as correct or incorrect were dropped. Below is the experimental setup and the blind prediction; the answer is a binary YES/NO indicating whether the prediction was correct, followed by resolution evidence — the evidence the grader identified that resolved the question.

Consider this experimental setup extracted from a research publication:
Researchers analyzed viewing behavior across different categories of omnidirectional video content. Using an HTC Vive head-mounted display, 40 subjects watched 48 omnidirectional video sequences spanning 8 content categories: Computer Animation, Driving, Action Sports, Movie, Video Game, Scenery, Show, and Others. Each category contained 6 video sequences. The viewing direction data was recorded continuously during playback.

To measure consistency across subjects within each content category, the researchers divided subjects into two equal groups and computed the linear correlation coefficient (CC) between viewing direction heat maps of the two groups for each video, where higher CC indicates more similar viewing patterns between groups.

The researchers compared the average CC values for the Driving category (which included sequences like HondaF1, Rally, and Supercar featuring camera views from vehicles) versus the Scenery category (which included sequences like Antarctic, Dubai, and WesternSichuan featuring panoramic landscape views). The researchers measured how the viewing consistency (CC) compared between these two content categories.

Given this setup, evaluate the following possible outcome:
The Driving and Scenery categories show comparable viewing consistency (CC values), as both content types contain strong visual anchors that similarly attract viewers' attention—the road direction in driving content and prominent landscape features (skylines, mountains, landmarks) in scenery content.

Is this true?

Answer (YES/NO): NO